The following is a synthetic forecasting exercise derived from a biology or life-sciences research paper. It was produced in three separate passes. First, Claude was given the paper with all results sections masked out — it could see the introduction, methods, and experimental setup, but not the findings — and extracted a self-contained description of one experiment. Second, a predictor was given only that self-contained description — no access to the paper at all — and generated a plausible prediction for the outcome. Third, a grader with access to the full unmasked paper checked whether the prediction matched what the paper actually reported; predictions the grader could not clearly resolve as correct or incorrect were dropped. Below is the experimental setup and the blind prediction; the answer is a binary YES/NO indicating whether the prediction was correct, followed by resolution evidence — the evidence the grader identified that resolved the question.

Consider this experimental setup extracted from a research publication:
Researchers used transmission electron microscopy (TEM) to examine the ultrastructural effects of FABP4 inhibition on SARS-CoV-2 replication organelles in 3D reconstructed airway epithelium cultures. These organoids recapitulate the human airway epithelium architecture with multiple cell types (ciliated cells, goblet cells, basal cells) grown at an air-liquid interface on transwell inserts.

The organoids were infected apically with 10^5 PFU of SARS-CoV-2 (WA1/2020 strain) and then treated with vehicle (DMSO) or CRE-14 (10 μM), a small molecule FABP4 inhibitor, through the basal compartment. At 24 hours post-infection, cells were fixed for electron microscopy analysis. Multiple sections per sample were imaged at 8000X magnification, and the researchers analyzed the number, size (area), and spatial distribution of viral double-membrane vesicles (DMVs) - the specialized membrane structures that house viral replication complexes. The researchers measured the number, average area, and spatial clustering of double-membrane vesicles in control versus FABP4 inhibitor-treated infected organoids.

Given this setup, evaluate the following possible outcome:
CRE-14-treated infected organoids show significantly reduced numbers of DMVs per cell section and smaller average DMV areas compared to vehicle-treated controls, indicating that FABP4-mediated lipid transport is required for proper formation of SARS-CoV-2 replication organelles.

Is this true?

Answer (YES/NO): YES